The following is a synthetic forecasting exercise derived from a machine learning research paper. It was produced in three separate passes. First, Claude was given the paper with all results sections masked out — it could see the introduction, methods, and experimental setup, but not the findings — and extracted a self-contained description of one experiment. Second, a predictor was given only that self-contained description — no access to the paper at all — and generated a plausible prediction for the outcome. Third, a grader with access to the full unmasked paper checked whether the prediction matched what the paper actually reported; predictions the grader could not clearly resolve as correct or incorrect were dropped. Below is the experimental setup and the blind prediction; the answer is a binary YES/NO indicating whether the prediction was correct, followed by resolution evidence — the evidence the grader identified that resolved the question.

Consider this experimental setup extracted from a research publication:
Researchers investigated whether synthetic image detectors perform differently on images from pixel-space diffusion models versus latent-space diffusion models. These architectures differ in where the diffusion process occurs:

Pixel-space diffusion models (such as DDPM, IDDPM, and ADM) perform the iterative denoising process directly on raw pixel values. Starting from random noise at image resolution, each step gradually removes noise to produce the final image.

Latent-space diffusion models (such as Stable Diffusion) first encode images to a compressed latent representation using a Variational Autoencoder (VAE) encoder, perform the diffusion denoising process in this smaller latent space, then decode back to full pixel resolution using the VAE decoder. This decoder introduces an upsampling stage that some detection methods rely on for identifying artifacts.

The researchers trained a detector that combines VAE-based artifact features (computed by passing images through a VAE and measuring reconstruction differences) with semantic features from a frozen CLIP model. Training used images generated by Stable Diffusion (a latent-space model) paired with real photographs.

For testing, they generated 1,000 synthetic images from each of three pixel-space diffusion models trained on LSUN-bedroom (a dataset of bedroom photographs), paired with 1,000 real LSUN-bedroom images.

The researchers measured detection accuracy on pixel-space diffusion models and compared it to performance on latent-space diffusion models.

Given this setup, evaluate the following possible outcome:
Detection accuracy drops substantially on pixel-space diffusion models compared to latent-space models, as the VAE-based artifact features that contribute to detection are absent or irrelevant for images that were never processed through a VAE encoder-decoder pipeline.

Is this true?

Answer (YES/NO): NO